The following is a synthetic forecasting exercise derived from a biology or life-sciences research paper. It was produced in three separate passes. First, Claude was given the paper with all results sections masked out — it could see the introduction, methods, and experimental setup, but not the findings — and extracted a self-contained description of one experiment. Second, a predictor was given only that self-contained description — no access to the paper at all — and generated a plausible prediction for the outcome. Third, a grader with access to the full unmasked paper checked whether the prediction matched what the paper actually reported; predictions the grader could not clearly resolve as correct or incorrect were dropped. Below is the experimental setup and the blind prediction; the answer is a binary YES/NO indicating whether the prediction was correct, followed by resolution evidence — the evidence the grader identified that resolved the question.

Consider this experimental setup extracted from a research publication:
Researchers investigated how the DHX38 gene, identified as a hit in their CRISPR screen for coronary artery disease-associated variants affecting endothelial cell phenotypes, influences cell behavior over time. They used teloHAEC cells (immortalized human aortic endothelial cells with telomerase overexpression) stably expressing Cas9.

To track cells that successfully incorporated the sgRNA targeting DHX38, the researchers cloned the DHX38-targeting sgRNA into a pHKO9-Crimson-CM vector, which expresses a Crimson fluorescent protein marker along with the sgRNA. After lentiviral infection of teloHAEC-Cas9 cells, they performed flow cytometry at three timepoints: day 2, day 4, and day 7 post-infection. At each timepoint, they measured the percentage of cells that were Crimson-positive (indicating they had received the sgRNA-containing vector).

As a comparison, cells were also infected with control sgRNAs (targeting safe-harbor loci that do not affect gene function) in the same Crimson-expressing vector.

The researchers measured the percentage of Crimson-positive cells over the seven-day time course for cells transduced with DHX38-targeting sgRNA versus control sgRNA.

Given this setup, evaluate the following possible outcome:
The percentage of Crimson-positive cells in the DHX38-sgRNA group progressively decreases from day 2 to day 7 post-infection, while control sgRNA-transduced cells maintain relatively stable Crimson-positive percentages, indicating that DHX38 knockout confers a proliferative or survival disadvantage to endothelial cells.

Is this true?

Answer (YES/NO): NO